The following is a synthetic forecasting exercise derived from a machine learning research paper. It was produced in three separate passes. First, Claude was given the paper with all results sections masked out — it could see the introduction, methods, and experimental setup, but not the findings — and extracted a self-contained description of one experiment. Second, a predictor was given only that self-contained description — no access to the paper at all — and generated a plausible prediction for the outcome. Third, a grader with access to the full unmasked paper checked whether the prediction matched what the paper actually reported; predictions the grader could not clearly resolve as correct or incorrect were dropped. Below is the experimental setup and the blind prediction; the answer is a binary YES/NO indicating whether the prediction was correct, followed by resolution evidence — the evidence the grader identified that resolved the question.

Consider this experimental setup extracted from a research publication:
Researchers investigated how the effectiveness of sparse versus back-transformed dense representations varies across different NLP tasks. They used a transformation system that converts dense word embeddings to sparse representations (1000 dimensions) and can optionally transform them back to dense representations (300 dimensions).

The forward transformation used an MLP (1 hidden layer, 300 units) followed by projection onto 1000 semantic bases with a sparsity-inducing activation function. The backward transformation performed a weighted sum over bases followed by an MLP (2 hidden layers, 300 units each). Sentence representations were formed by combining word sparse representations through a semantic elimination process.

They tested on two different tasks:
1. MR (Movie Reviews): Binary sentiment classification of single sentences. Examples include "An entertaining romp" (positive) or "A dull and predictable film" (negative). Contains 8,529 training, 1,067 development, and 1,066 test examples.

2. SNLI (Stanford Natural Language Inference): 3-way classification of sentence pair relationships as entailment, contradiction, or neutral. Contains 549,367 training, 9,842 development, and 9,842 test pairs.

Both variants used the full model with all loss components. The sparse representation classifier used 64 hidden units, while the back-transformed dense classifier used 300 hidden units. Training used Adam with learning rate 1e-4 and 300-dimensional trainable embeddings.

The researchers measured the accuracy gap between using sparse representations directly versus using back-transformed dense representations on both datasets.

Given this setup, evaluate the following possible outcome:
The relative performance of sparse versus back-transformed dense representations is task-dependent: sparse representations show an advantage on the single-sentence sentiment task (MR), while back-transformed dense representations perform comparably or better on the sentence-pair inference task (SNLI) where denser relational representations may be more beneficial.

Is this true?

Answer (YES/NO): NO